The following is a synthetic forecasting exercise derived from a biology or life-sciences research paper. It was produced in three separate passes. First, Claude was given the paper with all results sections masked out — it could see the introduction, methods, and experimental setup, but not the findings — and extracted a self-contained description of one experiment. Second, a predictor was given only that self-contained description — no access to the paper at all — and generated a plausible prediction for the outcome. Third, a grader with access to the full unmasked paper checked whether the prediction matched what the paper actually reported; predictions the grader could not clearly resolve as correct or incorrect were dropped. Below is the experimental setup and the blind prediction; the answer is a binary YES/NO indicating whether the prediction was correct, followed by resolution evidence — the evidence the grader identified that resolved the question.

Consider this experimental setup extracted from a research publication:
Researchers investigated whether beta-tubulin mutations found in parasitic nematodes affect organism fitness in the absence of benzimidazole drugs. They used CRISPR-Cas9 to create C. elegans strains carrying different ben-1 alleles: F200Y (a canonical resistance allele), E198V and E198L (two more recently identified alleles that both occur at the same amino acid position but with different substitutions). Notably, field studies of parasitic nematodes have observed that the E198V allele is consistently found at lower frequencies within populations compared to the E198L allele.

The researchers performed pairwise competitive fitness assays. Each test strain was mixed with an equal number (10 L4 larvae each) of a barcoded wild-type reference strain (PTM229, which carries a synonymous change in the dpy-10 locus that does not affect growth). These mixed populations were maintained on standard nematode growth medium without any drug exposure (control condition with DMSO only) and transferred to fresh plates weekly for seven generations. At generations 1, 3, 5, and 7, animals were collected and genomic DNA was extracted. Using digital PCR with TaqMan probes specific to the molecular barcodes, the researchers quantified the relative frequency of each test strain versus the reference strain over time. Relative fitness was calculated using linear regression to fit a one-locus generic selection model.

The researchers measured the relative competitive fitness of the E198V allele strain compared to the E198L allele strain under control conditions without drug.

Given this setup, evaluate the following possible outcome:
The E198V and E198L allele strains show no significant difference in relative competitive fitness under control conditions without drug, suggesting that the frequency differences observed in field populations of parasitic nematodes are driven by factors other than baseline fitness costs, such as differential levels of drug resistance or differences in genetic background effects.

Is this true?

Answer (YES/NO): NO